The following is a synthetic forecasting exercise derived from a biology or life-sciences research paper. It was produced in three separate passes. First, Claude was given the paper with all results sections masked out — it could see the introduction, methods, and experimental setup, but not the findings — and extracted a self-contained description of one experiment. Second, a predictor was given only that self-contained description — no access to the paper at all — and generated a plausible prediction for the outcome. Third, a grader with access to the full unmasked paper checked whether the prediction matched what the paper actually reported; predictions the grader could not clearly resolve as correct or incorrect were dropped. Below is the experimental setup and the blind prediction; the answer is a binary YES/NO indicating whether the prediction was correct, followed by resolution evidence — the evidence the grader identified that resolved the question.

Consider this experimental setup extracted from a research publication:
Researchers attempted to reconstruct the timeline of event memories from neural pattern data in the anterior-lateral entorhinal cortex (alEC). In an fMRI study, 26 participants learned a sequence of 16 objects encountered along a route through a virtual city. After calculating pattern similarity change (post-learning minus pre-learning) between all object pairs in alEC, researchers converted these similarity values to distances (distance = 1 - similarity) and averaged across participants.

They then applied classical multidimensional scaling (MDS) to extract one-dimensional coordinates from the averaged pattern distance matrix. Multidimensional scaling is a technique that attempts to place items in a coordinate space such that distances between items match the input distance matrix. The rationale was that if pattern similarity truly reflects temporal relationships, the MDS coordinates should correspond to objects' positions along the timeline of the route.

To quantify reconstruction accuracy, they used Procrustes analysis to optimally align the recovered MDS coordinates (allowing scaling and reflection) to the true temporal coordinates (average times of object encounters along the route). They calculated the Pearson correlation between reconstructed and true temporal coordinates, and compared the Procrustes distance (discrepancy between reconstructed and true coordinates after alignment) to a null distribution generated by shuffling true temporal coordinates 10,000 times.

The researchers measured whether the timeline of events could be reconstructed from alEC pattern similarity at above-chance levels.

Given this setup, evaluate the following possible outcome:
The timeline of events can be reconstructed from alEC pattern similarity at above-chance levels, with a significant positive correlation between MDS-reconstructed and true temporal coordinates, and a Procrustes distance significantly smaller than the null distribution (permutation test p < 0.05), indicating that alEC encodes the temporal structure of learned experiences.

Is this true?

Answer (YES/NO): YES